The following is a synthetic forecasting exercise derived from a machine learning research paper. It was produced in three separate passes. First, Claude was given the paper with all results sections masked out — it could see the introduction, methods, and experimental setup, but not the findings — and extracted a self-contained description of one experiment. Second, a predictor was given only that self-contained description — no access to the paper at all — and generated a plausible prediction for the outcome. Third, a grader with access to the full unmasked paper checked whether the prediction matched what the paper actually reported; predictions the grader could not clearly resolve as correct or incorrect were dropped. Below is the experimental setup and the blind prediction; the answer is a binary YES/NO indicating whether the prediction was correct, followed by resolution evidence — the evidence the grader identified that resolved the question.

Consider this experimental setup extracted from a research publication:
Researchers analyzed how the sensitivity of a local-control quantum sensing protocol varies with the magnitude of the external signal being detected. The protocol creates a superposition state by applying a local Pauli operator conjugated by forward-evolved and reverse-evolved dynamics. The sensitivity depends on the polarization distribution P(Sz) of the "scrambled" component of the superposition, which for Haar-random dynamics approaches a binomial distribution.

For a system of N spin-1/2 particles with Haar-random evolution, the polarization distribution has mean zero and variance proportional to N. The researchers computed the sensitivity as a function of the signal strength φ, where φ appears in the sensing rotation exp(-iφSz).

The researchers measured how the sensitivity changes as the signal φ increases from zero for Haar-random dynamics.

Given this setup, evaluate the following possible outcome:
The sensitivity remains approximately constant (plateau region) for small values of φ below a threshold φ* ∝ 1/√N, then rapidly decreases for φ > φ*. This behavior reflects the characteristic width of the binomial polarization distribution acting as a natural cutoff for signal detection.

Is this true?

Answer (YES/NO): NO